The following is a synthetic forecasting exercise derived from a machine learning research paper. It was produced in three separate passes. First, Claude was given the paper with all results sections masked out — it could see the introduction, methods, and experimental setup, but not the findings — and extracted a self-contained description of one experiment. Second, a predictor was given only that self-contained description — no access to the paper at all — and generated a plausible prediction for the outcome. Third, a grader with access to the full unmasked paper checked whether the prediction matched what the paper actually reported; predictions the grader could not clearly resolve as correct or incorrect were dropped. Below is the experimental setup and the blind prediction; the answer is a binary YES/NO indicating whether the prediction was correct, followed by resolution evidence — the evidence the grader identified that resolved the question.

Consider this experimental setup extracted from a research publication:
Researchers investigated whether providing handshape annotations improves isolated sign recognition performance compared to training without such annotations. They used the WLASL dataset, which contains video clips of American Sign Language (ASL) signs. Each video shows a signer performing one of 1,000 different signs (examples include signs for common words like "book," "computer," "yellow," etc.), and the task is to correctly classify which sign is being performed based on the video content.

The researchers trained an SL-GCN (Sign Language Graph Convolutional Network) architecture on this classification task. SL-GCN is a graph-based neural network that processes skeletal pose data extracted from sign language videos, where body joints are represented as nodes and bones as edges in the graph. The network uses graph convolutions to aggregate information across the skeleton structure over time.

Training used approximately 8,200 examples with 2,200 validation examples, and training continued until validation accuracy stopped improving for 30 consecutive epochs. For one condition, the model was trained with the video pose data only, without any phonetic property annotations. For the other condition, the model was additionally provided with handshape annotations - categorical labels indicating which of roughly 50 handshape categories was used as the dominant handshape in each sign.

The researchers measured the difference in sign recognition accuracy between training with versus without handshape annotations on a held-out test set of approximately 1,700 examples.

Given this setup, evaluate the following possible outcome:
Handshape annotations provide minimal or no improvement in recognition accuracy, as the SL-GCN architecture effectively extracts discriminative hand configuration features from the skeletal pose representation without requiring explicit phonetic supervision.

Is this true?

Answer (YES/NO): NO